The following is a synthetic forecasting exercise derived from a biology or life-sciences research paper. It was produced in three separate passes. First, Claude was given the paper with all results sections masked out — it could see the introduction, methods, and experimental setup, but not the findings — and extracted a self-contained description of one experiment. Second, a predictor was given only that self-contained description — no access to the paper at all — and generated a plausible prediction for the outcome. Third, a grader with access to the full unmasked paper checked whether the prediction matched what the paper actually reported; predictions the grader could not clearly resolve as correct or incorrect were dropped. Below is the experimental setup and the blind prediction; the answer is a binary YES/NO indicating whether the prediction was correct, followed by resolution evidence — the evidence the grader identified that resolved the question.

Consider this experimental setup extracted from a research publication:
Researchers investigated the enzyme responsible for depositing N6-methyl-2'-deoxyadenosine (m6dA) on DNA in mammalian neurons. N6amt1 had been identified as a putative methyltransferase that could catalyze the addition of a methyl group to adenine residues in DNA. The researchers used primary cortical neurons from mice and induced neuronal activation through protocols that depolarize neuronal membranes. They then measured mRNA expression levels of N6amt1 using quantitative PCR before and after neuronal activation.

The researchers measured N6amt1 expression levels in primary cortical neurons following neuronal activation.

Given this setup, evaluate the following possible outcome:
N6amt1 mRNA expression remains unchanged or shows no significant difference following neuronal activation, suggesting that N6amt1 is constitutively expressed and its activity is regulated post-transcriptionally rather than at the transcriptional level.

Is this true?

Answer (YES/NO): NO